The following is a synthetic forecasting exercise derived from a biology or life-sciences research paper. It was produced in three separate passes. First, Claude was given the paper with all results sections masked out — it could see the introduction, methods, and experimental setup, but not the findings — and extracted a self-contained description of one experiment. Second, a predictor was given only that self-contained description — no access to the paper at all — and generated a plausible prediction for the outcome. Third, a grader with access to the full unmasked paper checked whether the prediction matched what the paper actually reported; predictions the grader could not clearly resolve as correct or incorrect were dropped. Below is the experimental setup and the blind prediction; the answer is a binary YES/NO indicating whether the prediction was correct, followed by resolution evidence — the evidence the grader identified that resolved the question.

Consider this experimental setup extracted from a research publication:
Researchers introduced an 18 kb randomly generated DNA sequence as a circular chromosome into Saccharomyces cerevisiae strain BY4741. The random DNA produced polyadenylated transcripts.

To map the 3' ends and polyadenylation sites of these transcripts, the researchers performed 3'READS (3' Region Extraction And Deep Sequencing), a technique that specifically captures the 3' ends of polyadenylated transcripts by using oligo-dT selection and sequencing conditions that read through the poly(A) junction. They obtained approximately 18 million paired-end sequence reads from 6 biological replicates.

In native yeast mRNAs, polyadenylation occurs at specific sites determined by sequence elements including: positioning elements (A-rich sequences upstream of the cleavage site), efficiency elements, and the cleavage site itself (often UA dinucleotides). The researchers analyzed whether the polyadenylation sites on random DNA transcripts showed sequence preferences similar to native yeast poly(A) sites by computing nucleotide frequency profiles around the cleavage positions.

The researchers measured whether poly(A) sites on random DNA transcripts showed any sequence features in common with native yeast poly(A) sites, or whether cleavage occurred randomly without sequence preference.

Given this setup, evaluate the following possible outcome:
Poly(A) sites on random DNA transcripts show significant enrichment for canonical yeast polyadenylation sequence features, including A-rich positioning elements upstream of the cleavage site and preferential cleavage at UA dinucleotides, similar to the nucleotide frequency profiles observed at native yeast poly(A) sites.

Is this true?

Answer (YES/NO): YES